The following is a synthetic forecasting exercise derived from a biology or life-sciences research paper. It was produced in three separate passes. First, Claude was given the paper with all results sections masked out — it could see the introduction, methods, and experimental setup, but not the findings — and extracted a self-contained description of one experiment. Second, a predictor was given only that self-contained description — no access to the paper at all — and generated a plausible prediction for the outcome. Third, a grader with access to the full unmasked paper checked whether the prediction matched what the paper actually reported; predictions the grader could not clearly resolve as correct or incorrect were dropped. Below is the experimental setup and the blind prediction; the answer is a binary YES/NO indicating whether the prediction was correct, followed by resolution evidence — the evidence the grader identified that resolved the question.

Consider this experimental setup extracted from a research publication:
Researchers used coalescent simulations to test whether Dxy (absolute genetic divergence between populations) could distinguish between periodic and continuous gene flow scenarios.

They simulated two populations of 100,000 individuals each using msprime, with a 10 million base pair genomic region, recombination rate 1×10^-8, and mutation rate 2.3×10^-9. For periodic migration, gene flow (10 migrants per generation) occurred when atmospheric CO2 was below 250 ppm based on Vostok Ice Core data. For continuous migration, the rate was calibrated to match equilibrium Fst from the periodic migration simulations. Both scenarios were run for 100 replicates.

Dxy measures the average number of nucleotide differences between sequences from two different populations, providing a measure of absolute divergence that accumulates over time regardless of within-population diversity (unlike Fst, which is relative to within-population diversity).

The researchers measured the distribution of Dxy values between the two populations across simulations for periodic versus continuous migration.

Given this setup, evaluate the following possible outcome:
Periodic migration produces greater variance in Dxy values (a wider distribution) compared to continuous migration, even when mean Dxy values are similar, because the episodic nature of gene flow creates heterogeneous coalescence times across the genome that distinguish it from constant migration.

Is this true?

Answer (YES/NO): NO